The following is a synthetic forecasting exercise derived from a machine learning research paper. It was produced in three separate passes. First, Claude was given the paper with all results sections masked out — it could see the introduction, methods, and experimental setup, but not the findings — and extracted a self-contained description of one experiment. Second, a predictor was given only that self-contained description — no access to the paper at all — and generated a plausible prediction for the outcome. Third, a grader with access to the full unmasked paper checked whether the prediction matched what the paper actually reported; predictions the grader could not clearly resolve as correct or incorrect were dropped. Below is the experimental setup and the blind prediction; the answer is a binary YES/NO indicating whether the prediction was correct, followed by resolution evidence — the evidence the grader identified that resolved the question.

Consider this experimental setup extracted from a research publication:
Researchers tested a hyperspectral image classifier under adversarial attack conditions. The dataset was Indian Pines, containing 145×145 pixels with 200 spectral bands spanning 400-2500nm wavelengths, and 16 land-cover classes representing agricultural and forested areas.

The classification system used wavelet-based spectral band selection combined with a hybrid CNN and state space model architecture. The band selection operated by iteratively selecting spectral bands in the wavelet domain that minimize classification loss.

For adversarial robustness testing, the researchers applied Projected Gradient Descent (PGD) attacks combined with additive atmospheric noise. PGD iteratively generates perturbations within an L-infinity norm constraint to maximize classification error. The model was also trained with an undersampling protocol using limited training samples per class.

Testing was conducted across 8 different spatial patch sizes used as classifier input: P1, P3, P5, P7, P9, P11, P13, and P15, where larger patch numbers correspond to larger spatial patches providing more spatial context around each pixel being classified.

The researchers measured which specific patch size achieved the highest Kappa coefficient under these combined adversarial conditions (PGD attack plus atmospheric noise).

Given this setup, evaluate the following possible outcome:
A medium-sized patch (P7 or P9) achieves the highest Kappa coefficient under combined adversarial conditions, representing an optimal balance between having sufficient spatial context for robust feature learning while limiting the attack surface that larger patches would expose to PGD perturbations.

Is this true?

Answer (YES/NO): NO